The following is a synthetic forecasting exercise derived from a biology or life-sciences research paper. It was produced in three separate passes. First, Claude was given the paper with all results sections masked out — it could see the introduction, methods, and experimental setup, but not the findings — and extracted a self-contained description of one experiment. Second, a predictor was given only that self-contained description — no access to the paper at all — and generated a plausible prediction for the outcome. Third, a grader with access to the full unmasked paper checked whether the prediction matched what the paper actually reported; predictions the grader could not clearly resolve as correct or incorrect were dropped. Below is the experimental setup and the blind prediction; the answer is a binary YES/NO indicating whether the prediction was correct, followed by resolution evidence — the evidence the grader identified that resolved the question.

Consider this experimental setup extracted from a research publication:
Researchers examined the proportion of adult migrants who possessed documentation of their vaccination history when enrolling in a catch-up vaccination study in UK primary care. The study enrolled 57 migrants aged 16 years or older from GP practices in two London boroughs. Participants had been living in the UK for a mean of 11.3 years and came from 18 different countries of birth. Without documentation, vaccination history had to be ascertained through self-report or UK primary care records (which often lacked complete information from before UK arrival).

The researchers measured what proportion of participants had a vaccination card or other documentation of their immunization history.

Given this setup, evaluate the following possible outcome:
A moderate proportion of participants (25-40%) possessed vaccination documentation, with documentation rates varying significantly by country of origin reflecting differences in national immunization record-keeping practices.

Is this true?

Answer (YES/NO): NO